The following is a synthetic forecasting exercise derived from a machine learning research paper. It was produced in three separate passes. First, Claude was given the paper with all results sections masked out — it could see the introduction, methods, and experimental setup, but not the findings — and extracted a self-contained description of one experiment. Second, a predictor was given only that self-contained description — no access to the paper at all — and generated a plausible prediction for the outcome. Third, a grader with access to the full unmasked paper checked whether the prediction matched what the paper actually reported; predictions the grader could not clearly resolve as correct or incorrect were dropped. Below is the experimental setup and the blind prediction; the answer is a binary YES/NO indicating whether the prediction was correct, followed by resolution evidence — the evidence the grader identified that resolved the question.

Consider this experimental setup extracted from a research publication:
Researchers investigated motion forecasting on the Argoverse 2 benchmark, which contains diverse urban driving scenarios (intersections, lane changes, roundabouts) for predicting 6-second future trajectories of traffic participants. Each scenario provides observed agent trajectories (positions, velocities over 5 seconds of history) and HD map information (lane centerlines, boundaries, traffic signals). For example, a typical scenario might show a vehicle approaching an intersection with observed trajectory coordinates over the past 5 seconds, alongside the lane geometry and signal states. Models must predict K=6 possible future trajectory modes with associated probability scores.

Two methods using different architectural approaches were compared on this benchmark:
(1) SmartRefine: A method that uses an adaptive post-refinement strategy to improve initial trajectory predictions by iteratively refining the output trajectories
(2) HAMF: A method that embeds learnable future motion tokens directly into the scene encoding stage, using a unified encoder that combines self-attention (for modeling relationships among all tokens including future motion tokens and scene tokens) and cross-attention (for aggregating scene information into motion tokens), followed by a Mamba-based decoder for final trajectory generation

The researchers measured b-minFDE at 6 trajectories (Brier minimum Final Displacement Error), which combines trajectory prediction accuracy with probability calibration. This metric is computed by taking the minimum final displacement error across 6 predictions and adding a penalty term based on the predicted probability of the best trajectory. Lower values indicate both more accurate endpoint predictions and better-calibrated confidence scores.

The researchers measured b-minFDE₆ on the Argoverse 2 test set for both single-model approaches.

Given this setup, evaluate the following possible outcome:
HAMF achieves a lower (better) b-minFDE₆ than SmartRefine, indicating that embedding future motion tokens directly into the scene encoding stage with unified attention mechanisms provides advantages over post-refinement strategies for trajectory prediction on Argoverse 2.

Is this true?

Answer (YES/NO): NO